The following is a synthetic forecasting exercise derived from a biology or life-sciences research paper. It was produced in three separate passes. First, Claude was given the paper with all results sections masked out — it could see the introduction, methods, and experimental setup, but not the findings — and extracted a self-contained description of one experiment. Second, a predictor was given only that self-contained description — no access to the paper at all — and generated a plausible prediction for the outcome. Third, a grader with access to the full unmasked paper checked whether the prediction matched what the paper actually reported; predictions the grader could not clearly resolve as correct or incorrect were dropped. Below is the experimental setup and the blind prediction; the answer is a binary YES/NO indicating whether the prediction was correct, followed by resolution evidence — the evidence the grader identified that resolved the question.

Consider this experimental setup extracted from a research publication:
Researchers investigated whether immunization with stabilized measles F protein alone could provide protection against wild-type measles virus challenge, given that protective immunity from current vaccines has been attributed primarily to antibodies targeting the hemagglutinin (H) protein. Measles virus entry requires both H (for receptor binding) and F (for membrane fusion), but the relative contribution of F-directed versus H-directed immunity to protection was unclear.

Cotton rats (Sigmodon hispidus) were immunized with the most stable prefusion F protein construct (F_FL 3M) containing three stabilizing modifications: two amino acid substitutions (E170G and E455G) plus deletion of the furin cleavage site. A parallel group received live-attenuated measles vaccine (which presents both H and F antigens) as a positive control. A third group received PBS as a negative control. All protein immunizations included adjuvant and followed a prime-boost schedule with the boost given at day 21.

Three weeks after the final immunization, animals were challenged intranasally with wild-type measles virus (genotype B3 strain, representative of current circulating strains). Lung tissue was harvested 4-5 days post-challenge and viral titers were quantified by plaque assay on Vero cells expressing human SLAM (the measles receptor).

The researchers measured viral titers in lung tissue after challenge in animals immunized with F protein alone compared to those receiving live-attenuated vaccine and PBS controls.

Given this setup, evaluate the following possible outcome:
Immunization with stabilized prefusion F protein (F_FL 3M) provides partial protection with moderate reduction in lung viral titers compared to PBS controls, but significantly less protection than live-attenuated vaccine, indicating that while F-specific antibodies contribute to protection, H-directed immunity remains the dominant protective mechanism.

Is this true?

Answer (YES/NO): NO